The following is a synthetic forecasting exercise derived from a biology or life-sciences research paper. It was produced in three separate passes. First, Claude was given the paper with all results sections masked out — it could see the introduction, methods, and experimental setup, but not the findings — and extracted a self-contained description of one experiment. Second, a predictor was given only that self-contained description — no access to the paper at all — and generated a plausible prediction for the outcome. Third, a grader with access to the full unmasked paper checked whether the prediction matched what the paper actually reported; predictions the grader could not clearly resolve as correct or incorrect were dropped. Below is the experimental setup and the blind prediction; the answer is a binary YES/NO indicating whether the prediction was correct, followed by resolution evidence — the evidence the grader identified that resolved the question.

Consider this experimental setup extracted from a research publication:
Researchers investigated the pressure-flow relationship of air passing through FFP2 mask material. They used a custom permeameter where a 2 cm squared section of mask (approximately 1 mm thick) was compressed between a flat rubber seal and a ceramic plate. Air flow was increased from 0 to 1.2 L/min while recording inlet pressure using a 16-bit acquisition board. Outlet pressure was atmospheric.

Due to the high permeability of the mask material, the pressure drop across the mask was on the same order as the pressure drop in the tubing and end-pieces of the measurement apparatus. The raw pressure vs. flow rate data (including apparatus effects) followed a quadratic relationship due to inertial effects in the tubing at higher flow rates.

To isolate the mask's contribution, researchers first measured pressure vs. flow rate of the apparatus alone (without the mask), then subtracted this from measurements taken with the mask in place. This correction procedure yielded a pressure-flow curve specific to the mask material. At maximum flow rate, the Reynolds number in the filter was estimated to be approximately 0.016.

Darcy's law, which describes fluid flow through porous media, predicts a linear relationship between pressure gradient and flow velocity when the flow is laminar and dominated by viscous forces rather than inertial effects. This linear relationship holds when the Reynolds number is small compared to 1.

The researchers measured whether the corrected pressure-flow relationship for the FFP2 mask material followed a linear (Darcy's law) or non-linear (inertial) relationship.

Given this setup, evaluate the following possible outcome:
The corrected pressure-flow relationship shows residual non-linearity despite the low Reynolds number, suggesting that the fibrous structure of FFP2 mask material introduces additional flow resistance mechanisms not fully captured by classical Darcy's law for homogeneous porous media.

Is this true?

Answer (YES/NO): NO